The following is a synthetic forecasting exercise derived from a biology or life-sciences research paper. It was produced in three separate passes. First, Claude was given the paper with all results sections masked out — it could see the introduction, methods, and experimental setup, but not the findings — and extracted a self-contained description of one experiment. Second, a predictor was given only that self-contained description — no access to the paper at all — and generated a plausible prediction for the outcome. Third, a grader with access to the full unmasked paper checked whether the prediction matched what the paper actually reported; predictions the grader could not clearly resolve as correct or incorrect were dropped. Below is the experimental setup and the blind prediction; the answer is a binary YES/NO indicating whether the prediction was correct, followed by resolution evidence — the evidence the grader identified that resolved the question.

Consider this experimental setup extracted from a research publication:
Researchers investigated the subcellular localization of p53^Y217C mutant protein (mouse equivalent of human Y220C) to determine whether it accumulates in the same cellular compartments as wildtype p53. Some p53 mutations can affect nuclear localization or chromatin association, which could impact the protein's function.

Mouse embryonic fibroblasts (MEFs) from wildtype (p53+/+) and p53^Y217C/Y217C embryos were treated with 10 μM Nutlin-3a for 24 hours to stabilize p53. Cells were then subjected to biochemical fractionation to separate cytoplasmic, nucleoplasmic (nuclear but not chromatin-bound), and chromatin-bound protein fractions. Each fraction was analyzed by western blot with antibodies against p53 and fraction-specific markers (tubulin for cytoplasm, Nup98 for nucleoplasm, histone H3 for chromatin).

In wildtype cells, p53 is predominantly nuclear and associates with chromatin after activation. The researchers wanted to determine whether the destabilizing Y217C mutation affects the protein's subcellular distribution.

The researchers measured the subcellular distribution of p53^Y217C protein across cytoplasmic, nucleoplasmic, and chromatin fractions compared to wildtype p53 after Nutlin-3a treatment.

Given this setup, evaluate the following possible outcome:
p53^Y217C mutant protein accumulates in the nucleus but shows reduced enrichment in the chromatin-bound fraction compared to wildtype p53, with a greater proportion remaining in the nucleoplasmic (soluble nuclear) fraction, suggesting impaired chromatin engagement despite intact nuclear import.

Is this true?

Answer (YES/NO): NO